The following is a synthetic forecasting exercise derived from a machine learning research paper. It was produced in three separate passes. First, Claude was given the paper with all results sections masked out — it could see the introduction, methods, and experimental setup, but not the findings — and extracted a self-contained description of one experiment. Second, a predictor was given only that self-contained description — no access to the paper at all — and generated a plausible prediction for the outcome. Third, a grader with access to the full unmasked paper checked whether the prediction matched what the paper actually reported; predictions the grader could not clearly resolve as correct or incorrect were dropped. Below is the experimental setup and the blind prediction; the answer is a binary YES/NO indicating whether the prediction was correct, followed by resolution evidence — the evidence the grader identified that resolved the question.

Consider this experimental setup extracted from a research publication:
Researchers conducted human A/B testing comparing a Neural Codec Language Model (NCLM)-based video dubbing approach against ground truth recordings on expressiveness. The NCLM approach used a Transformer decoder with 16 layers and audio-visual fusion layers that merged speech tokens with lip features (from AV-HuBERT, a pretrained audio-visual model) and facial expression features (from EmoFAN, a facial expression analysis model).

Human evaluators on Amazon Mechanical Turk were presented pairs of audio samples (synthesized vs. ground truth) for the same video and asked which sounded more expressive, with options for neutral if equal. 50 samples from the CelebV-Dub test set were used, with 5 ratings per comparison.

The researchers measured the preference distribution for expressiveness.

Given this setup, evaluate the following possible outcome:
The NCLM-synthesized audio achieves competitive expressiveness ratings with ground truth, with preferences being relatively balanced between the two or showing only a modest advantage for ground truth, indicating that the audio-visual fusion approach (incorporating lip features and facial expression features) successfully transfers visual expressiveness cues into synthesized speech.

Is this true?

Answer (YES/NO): NO